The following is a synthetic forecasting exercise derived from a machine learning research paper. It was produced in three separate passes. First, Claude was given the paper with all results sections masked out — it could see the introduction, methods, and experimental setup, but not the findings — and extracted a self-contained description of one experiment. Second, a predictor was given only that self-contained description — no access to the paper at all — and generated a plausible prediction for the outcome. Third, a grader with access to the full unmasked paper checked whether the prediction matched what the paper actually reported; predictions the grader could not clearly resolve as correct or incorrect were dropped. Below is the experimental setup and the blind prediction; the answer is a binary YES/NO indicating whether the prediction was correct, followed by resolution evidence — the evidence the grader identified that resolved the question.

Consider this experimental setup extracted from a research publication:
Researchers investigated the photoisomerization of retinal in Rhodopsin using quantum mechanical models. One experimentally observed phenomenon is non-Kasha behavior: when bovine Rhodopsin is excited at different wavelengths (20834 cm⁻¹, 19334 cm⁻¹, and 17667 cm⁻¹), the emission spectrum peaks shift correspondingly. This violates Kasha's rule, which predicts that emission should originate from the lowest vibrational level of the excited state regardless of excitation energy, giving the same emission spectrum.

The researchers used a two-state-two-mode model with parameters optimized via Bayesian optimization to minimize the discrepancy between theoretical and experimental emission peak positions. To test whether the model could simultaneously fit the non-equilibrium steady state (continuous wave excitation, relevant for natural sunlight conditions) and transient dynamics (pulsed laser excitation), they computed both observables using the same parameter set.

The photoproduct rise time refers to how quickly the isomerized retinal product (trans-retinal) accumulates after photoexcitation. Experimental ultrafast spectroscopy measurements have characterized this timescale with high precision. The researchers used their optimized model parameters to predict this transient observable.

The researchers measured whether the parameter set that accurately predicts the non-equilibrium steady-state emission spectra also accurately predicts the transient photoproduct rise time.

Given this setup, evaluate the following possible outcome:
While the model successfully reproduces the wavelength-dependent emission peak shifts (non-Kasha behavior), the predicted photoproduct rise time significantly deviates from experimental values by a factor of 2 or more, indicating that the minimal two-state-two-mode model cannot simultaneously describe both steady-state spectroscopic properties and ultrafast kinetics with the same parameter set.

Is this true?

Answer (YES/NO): NO